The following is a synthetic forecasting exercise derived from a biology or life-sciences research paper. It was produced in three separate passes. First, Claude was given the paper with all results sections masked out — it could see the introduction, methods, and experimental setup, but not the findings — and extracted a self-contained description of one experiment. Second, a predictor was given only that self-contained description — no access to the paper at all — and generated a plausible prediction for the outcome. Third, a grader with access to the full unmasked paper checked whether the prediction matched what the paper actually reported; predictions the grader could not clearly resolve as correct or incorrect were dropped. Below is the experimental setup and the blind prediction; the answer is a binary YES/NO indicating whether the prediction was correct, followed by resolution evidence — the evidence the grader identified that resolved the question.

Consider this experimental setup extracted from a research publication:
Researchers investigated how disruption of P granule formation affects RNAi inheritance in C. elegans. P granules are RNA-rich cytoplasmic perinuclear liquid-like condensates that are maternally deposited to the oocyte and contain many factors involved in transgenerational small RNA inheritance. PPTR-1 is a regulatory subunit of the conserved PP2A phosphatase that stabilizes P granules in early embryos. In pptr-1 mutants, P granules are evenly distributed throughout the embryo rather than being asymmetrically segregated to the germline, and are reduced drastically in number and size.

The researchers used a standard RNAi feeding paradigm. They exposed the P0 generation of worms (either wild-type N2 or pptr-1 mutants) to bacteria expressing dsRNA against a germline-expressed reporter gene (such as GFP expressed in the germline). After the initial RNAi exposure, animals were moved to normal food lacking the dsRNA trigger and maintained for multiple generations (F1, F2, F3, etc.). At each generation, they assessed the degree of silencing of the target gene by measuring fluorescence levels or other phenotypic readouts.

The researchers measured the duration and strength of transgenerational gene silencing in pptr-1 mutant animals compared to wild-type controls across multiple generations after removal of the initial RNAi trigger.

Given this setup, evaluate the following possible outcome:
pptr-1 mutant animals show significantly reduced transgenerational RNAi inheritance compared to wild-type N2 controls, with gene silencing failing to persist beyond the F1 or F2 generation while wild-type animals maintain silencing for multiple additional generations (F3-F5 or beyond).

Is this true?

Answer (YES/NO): NO